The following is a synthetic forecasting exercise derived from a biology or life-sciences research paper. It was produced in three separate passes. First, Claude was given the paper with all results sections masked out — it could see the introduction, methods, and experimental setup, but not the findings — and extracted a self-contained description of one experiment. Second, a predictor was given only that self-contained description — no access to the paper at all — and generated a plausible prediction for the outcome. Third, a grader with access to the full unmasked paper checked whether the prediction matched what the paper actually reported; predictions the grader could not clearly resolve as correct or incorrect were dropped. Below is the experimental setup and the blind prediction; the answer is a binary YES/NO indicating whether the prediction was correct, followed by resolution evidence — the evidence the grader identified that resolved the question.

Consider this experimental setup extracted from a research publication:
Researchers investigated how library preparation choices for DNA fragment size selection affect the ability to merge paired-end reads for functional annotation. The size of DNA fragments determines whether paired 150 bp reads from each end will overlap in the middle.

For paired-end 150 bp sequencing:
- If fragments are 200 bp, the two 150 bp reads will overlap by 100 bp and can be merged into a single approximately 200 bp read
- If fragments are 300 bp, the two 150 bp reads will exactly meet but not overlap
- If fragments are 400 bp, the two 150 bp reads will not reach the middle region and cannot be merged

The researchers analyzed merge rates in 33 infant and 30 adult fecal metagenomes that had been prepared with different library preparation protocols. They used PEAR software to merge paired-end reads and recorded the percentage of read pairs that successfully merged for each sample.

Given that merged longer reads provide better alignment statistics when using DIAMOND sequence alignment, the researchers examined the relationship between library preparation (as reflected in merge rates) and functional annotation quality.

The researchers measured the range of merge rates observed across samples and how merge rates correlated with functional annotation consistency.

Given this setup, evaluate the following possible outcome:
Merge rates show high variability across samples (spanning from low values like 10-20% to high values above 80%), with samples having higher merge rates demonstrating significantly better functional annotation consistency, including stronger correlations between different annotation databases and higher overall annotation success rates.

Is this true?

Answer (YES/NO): NO